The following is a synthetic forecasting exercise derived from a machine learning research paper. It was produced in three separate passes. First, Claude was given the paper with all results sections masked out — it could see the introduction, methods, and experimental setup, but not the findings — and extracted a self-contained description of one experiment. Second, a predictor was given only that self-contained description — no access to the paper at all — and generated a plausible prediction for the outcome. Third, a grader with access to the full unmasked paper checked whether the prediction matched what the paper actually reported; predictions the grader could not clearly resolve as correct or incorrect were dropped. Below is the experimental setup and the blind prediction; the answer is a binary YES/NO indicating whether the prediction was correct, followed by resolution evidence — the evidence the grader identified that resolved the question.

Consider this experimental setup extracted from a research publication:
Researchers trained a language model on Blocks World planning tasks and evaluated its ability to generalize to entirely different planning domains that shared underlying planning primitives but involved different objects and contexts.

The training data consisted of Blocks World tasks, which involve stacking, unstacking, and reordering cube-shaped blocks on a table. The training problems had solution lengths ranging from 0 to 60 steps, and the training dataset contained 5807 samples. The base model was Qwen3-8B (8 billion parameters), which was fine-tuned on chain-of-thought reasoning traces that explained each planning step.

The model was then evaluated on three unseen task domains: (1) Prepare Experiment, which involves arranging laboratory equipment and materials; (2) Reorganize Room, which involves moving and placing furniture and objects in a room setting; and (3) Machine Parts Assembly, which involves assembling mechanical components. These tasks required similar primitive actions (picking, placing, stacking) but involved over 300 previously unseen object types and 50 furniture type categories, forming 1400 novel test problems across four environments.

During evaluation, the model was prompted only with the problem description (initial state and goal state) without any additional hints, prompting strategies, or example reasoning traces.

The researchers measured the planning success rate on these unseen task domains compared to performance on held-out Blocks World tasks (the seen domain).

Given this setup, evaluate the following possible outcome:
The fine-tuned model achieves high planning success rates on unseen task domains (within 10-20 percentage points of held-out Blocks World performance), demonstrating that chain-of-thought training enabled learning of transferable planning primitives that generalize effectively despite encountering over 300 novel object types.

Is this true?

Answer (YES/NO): NO